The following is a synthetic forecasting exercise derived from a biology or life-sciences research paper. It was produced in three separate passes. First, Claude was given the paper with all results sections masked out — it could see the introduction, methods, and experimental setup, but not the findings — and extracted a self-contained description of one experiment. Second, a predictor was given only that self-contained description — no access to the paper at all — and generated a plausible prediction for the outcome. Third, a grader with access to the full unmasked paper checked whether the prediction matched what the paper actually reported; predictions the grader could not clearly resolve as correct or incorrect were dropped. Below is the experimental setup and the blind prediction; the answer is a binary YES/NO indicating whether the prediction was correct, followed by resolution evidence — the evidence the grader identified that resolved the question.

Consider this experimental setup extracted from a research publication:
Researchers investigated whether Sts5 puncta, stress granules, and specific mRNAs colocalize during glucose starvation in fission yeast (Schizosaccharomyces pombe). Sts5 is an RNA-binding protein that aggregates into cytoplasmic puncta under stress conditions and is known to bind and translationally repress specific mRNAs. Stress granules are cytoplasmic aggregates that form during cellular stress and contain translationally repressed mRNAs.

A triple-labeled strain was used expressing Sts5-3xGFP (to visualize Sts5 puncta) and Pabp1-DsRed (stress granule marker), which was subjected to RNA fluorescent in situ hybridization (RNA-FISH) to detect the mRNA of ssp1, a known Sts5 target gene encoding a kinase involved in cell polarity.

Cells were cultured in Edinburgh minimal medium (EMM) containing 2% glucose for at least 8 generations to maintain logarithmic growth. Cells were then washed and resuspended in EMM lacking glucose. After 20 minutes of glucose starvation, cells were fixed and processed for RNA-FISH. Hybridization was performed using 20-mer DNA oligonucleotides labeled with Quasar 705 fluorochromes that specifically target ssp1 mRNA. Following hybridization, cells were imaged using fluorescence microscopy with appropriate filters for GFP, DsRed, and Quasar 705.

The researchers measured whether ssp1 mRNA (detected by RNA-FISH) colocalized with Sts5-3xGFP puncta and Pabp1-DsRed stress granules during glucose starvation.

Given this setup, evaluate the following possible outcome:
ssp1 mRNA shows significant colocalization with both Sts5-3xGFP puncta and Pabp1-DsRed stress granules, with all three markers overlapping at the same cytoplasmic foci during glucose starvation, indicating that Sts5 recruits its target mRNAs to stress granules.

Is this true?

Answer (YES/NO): YES